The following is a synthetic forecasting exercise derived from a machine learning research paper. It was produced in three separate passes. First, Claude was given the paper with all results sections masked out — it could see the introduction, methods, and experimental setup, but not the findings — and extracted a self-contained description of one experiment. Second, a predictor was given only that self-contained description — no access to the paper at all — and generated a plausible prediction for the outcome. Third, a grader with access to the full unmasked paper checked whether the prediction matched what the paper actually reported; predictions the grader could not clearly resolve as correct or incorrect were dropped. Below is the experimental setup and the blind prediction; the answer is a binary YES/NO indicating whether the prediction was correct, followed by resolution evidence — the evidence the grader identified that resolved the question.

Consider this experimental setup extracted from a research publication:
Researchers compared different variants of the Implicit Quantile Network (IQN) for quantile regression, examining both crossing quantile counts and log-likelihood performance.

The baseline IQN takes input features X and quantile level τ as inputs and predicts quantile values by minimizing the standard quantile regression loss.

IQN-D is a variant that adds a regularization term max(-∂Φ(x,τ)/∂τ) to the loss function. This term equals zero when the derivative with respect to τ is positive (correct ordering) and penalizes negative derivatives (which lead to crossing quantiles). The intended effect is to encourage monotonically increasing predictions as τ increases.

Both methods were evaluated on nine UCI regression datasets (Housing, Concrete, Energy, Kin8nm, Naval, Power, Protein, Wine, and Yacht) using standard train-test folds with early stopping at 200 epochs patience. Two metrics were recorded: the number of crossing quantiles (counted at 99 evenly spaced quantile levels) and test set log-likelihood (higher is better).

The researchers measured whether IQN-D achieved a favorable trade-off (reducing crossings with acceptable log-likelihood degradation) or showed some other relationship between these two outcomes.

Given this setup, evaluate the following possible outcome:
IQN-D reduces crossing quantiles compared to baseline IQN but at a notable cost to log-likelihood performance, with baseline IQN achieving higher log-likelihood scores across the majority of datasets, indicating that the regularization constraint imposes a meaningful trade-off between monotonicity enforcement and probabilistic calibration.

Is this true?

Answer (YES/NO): NO